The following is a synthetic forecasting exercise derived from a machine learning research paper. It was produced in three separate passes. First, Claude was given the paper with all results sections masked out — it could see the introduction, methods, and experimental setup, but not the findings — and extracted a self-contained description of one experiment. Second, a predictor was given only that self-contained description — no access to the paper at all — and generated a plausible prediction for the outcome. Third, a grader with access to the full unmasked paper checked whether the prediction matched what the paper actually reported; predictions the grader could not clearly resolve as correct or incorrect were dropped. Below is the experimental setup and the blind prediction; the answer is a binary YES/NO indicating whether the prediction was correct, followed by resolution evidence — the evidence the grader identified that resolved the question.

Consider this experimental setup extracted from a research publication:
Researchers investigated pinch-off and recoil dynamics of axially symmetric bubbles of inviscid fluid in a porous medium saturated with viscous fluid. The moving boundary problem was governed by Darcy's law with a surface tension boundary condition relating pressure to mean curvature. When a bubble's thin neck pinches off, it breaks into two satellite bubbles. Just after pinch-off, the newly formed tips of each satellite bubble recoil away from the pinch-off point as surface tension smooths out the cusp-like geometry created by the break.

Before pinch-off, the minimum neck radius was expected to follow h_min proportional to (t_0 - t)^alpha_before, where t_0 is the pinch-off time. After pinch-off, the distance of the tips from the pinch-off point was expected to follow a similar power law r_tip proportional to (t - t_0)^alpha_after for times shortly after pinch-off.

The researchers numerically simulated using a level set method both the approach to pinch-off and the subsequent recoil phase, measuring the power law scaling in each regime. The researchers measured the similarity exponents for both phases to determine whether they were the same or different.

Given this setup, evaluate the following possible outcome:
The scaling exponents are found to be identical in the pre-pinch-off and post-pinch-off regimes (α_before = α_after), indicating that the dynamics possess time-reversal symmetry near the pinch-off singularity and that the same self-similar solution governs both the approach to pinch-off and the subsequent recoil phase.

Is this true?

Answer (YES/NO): YES